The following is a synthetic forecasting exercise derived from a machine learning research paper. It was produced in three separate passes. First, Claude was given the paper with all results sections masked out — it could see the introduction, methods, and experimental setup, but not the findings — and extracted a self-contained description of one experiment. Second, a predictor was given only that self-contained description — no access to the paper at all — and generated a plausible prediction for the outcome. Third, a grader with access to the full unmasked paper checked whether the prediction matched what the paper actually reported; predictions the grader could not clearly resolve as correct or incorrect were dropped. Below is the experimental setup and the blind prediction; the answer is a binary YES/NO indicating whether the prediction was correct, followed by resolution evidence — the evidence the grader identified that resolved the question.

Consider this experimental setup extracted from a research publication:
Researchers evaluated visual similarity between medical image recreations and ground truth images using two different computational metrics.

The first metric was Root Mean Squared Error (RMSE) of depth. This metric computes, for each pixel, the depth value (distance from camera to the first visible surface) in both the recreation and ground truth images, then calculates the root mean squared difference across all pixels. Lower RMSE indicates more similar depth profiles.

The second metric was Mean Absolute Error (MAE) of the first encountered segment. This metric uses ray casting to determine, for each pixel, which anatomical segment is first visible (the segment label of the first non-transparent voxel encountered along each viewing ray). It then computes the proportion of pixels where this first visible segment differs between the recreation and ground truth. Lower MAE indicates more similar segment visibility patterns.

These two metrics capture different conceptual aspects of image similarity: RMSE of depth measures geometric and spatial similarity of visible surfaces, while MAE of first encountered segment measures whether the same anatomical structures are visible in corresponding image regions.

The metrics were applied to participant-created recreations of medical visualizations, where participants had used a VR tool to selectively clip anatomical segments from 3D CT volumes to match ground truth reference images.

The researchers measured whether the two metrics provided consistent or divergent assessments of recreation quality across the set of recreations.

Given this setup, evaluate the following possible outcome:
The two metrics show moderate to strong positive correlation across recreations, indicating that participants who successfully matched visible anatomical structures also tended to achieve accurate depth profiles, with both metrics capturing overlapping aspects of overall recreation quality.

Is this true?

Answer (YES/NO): YES